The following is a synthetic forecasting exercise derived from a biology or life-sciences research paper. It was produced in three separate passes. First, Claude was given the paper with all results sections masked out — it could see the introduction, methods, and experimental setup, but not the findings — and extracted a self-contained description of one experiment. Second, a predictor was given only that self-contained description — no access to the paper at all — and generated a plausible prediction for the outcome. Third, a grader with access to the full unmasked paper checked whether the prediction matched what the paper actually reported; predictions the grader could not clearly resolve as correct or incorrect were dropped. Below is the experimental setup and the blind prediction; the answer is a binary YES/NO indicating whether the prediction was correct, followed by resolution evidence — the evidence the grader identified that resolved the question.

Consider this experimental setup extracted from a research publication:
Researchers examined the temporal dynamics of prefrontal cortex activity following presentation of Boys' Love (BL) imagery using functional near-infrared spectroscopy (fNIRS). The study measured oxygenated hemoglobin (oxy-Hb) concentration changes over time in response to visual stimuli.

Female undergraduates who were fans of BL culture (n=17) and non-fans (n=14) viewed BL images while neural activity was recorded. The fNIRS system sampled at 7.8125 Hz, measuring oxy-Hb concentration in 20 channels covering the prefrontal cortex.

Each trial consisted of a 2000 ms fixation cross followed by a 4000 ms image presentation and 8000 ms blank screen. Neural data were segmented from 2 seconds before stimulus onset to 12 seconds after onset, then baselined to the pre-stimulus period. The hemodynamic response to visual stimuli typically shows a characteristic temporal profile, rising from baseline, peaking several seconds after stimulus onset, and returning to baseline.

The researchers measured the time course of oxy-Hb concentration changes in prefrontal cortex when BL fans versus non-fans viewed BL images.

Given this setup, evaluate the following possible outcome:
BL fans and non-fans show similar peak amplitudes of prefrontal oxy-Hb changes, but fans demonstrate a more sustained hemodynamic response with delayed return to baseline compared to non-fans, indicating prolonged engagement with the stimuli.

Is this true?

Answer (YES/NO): NO